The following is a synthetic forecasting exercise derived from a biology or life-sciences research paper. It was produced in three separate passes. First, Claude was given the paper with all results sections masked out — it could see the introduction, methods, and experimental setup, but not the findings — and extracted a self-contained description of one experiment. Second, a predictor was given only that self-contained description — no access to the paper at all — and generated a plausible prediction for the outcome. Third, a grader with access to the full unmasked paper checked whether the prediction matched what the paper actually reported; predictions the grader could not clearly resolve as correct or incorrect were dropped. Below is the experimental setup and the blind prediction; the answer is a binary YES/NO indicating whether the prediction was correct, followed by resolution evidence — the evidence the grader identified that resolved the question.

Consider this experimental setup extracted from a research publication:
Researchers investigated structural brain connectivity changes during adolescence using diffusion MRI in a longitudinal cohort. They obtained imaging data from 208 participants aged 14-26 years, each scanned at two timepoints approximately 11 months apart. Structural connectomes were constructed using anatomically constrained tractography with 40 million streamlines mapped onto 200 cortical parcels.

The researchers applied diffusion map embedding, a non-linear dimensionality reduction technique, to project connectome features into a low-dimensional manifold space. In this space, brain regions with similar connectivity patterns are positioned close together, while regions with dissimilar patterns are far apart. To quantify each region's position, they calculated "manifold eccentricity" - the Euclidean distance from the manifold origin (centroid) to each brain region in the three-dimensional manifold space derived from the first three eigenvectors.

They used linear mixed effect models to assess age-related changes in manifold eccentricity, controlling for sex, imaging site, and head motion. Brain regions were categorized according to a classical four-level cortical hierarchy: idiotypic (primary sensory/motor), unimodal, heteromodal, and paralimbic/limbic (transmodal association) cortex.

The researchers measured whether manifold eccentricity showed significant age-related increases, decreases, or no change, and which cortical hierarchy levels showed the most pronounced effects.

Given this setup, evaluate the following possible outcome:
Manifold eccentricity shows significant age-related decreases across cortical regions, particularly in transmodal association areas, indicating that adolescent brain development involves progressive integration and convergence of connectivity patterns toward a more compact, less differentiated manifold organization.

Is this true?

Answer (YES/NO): NO